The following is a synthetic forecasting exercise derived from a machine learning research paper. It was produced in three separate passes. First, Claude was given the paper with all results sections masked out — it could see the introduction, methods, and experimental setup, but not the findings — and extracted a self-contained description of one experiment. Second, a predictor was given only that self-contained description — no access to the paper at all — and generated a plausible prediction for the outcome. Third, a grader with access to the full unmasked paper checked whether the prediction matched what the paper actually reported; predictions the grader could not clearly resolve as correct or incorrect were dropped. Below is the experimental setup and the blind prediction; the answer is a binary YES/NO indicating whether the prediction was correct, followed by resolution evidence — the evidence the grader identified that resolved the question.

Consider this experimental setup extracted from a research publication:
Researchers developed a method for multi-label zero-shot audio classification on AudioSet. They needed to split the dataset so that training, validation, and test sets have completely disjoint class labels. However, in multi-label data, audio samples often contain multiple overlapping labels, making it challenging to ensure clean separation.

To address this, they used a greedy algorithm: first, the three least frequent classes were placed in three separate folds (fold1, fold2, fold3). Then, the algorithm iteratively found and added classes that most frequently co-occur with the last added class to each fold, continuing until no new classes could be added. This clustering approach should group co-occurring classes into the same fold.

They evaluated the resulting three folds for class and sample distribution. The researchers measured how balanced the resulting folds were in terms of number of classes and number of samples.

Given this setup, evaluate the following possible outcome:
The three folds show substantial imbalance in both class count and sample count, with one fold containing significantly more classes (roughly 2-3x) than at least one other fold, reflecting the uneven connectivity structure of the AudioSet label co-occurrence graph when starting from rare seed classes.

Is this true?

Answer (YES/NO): NO